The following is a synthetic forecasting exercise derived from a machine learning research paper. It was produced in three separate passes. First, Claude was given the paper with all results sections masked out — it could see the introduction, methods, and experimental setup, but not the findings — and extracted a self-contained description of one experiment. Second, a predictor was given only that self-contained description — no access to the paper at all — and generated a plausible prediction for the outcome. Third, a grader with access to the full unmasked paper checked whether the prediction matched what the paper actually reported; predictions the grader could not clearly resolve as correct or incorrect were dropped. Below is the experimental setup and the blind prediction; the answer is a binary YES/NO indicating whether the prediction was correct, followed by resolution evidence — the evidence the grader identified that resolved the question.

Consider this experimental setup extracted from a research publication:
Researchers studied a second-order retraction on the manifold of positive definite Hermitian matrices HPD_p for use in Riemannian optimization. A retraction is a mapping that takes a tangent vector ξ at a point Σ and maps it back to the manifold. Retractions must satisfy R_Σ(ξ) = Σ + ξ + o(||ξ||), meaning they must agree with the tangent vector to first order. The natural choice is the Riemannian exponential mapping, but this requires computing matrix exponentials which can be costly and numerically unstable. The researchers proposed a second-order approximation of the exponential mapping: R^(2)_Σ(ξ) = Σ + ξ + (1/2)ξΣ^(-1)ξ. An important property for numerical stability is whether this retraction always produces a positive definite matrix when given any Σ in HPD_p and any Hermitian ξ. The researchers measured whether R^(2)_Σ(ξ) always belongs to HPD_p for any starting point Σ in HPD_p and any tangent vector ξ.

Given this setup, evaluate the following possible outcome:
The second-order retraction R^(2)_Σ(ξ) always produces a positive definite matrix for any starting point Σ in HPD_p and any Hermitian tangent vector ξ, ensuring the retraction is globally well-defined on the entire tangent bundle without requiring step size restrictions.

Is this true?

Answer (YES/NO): YES